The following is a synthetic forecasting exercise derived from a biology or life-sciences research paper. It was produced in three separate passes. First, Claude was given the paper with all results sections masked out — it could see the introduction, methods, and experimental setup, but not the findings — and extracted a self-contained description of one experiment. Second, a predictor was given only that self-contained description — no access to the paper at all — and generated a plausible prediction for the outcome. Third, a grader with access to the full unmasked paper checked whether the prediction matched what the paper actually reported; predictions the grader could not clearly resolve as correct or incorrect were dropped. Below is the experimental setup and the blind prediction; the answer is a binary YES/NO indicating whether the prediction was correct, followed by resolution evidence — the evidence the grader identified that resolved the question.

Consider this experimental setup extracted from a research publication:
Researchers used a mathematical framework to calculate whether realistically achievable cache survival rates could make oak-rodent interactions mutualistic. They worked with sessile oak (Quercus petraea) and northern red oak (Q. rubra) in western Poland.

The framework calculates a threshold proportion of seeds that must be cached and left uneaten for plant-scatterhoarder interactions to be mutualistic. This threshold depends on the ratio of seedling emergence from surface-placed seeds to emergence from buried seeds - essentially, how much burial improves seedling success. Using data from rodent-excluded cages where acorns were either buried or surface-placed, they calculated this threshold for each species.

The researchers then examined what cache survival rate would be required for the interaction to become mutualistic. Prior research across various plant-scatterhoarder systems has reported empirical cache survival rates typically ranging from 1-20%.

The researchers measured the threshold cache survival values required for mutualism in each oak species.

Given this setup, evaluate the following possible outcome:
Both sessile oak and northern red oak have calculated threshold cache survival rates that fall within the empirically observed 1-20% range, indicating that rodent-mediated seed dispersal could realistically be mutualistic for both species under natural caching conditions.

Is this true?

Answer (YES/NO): NO